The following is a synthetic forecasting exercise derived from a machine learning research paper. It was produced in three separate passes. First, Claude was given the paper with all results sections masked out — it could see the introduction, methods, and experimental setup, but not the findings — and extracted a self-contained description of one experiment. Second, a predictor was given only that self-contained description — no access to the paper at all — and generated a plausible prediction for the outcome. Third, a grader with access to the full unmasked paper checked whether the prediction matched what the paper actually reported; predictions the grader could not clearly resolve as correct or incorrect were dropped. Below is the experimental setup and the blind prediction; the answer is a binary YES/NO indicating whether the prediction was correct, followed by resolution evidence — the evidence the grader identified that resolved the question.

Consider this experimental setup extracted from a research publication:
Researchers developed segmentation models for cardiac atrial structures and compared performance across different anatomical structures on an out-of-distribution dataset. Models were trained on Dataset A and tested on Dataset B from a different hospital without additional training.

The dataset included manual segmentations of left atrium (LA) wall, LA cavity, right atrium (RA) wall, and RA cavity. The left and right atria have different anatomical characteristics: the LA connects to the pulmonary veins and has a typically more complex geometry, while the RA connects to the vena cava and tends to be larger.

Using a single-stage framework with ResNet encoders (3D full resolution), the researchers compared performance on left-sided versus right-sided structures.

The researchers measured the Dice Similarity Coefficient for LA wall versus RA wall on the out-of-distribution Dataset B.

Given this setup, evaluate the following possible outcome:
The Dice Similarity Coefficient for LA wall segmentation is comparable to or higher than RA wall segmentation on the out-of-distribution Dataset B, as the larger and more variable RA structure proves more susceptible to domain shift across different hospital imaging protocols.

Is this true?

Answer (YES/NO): NO